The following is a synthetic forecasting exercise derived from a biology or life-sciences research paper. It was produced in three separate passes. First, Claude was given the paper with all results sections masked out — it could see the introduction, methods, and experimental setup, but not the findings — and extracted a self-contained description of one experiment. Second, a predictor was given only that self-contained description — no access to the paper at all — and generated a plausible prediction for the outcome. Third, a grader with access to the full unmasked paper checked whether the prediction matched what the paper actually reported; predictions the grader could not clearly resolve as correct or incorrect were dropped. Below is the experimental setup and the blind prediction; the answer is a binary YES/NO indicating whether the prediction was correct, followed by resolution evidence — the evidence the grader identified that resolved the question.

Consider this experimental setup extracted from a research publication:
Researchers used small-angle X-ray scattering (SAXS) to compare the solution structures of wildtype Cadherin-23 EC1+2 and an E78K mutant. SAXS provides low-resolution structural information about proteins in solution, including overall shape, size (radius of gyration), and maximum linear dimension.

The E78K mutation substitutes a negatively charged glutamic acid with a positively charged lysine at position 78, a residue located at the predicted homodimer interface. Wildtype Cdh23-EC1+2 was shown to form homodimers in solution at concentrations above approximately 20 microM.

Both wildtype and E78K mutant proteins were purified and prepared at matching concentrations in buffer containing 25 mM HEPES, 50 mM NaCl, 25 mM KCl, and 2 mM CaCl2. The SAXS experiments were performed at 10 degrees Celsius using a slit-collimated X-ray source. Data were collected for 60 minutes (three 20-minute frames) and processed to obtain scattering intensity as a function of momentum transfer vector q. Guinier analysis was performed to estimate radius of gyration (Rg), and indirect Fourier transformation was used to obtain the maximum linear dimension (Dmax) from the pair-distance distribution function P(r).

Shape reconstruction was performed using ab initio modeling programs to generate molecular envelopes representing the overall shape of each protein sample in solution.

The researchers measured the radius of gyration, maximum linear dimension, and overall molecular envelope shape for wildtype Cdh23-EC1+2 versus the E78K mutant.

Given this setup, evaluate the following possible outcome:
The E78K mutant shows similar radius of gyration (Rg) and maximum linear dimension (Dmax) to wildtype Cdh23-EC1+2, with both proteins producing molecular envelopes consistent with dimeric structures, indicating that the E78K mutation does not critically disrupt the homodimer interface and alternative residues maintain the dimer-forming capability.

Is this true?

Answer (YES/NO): NO